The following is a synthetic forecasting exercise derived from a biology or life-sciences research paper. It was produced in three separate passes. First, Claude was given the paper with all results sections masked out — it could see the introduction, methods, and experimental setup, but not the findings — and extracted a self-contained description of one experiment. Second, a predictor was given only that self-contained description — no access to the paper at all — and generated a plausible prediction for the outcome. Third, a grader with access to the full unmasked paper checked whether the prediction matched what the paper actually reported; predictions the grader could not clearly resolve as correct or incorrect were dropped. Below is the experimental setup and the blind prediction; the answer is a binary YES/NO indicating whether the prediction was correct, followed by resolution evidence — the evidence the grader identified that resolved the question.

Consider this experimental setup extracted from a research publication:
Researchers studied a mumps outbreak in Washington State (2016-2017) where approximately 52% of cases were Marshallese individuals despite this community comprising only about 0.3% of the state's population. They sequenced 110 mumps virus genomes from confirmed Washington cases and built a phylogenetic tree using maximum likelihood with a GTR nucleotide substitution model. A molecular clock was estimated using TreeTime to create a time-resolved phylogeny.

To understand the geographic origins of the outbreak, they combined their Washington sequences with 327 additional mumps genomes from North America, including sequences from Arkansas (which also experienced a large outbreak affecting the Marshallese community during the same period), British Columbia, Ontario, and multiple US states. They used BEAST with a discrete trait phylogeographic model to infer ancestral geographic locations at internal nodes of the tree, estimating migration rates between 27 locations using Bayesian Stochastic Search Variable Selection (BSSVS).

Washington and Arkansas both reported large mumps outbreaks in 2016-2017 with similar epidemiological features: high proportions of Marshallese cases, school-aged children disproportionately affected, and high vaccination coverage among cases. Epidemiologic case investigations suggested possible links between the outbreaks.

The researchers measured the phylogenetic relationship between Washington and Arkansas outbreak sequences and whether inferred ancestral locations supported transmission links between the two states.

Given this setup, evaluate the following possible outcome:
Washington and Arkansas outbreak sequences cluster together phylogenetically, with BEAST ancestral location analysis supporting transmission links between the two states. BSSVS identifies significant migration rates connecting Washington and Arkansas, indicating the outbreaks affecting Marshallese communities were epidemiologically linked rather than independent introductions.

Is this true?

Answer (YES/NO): NO